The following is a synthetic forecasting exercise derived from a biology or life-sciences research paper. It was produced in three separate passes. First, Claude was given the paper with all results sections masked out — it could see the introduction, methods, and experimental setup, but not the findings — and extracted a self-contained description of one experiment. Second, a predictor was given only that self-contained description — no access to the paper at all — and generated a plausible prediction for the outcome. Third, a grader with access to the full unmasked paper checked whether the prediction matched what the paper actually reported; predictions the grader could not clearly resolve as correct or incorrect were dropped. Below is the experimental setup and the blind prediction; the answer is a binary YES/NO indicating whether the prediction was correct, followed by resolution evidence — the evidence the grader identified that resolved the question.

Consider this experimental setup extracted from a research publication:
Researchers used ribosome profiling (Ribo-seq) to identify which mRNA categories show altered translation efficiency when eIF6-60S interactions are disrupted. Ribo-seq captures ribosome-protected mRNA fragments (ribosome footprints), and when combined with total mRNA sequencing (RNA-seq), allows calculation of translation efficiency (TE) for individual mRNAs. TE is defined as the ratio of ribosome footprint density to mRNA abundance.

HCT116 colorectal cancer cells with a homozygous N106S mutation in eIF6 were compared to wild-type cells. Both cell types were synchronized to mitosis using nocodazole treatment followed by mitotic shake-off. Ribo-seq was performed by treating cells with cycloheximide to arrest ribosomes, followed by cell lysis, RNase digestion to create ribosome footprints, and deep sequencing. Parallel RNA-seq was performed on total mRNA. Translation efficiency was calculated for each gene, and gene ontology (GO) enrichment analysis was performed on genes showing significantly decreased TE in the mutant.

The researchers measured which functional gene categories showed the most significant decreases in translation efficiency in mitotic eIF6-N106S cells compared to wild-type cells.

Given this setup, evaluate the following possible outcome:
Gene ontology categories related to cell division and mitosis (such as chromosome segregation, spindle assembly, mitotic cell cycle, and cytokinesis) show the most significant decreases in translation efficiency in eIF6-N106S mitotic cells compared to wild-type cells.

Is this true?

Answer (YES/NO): YES